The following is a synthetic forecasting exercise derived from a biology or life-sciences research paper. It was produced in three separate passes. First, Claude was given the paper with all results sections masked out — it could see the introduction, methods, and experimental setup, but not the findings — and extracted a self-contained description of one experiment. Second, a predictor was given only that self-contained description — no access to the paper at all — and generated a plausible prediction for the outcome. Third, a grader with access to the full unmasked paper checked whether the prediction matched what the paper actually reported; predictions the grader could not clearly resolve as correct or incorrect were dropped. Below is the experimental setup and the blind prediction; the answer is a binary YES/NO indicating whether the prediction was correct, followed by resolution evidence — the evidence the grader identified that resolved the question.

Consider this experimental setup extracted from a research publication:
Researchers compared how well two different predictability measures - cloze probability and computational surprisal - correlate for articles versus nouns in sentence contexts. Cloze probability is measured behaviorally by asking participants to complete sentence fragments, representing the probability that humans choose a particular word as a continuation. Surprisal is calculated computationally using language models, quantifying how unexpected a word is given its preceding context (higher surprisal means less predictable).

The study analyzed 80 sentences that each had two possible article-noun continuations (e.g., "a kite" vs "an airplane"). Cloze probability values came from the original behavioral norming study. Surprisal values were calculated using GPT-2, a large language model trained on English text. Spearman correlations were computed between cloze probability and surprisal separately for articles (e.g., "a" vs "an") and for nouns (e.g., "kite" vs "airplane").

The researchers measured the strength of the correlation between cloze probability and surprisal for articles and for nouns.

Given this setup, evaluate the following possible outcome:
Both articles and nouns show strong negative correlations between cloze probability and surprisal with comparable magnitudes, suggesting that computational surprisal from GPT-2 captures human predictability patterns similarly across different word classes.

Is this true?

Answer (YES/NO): NO